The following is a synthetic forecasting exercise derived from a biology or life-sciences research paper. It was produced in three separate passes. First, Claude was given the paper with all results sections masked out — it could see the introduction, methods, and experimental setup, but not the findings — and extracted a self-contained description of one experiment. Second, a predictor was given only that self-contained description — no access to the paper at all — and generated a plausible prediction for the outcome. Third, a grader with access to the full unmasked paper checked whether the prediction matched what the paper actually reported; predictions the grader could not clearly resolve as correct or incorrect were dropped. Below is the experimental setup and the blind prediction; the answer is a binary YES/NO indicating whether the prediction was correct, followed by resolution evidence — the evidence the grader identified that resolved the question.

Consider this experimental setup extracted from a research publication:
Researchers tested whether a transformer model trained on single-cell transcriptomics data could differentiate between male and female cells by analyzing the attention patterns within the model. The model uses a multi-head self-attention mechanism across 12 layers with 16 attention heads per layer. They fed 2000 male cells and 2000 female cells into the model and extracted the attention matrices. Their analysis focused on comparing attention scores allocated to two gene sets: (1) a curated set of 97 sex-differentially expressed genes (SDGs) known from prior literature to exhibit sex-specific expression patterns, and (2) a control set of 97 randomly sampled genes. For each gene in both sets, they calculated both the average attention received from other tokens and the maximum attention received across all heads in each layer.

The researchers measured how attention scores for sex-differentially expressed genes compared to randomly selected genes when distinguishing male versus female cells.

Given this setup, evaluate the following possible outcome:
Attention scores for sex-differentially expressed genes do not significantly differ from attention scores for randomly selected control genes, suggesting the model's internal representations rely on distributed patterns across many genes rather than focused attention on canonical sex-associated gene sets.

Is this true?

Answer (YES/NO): NO